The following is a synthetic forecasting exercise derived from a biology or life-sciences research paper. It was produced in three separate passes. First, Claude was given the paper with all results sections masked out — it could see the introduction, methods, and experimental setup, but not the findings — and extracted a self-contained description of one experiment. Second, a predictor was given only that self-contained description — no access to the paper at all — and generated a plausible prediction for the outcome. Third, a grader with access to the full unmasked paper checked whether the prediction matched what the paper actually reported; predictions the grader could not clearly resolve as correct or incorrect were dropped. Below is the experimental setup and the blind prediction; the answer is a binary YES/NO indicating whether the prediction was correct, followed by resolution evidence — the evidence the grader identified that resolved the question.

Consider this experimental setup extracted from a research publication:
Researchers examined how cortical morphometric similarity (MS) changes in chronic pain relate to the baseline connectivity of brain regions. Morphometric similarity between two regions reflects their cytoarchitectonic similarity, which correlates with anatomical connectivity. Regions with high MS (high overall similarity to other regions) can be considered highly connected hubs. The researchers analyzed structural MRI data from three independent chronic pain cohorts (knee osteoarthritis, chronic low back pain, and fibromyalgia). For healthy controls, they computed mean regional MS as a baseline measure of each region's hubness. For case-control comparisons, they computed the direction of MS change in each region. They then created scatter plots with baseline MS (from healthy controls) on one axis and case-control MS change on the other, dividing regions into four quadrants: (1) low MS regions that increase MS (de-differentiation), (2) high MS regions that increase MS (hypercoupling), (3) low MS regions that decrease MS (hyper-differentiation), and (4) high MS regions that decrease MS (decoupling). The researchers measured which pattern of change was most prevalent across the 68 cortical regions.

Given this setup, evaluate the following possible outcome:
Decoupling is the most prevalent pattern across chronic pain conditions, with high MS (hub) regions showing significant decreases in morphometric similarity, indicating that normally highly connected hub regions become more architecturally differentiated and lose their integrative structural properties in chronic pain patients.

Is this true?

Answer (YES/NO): NO